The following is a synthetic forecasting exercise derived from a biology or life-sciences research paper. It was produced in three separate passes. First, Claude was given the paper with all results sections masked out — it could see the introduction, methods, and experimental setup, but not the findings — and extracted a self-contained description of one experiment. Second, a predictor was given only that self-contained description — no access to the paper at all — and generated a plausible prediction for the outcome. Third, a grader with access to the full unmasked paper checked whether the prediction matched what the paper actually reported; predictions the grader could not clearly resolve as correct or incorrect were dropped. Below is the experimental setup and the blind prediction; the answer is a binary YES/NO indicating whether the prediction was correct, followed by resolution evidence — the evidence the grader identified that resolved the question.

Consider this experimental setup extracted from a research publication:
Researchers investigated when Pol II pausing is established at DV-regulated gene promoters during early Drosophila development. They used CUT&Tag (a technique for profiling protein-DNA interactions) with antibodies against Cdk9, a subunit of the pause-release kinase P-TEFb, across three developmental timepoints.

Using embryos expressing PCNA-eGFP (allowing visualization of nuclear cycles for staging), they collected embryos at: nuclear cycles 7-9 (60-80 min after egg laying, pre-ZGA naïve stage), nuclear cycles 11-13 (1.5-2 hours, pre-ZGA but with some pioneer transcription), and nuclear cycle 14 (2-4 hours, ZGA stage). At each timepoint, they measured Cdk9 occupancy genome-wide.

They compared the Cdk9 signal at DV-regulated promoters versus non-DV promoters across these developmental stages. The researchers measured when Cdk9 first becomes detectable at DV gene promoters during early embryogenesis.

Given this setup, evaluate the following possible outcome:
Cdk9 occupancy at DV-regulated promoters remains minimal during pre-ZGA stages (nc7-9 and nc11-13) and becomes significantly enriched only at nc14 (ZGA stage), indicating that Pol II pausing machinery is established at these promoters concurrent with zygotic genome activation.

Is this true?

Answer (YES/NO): YES